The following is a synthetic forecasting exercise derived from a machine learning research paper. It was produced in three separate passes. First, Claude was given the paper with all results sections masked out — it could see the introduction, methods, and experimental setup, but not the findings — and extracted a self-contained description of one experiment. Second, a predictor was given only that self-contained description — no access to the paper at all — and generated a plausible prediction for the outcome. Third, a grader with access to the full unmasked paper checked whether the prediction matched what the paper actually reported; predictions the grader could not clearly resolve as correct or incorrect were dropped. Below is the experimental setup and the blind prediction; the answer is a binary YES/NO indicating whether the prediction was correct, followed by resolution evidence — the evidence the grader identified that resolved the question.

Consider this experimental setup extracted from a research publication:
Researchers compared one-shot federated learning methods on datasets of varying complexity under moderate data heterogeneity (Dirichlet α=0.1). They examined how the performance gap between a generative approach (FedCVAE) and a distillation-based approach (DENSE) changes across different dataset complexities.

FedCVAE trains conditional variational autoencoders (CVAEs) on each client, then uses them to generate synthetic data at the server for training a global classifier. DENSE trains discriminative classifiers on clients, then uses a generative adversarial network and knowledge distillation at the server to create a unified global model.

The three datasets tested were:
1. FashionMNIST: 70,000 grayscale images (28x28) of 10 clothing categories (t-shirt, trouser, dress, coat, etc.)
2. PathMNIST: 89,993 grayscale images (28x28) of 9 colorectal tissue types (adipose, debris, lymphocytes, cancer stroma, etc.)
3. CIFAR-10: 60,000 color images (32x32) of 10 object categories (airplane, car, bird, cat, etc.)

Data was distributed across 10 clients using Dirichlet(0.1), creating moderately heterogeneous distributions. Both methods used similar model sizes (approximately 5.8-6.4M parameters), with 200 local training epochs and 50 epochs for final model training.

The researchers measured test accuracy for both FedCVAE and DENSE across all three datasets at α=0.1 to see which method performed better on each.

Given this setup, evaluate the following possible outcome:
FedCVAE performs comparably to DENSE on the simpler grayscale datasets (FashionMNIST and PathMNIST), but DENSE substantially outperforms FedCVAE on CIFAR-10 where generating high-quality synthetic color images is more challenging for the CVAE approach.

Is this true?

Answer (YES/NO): NO